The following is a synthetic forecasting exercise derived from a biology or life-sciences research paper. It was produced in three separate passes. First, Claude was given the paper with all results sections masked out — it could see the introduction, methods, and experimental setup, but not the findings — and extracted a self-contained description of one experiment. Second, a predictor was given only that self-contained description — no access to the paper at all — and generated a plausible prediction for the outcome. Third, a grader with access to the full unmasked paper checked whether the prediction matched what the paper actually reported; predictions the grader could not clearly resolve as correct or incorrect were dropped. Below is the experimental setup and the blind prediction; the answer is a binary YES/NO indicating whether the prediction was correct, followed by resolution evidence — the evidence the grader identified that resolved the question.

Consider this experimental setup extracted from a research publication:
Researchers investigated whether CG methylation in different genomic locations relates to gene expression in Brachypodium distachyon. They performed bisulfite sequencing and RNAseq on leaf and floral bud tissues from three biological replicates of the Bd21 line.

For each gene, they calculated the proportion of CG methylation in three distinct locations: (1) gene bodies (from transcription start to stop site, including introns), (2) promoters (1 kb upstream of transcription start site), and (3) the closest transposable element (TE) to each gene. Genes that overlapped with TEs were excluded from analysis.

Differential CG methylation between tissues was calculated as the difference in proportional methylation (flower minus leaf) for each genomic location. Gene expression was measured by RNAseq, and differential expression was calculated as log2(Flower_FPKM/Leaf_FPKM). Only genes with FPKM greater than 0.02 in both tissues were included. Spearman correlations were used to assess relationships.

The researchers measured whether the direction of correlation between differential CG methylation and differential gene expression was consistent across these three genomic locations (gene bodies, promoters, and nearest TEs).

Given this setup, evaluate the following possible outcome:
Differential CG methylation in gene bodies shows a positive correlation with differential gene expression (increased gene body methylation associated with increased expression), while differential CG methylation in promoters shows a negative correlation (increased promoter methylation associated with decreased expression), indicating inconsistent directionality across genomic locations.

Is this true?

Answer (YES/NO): NO